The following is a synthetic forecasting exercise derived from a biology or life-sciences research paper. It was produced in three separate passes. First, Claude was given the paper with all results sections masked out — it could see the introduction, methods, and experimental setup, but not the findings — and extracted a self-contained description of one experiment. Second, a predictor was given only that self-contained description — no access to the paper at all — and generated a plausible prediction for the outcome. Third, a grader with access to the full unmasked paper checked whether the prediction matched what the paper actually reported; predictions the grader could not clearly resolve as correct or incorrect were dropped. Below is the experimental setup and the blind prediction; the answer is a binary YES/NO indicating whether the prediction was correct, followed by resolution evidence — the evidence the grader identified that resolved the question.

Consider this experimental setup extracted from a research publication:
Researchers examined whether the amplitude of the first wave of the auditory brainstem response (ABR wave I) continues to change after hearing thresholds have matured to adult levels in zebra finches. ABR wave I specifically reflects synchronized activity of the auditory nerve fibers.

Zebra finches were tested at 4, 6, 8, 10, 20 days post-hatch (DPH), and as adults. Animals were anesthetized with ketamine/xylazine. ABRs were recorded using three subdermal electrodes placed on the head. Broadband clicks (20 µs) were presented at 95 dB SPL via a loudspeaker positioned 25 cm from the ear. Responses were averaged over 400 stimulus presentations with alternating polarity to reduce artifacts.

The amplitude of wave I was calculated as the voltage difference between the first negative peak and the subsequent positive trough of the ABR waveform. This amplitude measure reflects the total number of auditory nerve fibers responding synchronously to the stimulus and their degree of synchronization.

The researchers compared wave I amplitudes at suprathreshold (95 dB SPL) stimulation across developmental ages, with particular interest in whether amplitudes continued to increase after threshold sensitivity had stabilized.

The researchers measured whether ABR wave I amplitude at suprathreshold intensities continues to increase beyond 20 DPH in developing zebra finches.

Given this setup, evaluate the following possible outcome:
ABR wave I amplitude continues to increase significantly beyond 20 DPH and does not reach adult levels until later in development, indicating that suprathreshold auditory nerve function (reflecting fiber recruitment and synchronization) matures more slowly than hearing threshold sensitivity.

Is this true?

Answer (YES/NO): YES